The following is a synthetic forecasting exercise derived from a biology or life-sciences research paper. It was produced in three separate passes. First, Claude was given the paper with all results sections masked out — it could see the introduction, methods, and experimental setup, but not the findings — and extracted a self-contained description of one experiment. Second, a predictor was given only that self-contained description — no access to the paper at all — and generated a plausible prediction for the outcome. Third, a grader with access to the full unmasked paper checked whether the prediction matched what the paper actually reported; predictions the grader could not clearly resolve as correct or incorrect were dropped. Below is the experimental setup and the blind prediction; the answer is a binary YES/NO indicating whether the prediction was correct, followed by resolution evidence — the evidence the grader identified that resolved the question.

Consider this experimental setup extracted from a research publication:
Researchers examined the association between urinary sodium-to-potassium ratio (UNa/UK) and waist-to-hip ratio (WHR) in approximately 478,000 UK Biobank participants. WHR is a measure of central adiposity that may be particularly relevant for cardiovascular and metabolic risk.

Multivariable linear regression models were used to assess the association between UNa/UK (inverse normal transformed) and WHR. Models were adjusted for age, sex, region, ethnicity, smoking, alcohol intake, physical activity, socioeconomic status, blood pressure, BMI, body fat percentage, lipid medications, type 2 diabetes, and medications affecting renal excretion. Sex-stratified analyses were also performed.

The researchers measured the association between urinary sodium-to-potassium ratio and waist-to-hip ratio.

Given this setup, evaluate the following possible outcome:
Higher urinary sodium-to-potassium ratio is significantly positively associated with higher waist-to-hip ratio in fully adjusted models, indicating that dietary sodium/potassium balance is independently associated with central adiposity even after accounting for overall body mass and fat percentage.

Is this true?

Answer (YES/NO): YES